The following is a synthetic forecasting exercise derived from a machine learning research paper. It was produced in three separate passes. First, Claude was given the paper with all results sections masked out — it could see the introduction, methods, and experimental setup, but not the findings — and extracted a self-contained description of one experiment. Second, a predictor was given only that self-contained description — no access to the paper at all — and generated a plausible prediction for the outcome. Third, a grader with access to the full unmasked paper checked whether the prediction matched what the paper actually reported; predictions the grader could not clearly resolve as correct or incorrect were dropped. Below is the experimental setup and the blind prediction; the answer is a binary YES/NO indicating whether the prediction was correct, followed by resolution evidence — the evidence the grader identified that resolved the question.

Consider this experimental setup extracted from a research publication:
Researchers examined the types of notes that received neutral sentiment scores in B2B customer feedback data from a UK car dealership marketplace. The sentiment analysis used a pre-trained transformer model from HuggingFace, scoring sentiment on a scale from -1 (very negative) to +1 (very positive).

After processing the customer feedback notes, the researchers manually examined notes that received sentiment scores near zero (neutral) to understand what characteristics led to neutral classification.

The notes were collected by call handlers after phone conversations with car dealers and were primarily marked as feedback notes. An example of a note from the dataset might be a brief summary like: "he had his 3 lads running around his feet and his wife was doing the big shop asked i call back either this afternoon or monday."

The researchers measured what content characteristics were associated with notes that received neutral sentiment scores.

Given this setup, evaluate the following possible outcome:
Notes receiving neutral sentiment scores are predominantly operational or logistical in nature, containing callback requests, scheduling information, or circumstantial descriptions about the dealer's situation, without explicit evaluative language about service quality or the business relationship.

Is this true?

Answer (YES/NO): YES